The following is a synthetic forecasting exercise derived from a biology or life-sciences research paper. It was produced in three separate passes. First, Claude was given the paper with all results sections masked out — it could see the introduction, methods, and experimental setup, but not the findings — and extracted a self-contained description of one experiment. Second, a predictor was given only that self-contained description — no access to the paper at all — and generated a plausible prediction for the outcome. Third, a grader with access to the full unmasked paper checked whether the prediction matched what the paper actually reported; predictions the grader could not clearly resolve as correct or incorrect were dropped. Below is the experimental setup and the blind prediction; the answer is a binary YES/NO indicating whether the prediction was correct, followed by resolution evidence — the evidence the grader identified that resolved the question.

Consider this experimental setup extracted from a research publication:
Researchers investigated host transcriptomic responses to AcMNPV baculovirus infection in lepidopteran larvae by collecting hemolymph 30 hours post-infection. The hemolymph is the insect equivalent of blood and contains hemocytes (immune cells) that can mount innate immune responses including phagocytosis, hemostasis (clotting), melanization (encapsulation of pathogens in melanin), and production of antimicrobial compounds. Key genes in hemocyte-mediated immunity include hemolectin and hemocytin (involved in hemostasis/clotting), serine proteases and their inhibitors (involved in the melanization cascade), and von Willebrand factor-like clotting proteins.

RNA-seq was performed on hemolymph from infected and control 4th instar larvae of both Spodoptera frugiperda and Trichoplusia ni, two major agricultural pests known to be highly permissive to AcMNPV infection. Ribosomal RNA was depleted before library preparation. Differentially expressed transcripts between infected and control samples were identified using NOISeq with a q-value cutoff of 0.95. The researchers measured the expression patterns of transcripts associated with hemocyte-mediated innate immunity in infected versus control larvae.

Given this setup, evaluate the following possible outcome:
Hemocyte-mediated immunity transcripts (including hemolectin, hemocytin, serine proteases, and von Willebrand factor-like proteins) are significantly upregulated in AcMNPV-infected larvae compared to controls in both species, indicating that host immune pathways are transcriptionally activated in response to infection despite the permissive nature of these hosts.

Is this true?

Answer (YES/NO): NO